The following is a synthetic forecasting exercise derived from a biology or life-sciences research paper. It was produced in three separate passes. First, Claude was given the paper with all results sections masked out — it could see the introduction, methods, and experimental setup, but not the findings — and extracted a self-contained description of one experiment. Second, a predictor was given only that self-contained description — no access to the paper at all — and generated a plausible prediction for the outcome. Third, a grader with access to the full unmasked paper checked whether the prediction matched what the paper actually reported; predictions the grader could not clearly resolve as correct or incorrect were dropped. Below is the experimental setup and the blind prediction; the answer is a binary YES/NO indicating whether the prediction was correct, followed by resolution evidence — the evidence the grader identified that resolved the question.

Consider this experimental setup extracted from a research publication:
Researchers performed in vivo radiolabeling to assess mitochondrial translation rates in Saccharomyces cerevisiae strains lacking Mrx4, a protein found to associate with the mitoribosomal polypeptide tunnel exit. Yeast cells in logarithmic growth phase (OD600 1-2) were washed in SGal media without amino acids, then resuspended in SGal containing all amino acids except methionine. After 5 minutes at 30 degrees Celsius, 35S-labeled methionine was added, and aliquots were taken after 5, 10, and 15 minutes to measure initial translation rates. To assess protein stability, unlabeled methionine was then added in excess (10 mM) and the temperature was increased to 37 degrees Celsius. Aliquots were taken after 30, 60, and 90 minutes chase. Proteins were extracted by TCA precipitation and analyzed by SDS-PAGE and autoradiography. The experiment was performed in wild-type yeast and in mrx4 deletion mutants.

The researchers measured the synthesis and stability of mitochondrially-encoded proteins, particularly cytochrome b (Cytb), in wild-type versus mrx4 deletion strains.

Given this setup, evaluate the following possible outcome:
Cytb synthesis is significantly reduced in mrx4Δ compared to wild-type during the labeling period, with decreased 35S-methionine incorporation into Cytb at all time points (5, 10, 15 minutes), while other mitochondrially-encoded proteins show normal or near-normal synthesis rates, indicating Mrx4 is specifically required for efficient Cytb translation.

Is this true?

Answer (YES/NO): NO